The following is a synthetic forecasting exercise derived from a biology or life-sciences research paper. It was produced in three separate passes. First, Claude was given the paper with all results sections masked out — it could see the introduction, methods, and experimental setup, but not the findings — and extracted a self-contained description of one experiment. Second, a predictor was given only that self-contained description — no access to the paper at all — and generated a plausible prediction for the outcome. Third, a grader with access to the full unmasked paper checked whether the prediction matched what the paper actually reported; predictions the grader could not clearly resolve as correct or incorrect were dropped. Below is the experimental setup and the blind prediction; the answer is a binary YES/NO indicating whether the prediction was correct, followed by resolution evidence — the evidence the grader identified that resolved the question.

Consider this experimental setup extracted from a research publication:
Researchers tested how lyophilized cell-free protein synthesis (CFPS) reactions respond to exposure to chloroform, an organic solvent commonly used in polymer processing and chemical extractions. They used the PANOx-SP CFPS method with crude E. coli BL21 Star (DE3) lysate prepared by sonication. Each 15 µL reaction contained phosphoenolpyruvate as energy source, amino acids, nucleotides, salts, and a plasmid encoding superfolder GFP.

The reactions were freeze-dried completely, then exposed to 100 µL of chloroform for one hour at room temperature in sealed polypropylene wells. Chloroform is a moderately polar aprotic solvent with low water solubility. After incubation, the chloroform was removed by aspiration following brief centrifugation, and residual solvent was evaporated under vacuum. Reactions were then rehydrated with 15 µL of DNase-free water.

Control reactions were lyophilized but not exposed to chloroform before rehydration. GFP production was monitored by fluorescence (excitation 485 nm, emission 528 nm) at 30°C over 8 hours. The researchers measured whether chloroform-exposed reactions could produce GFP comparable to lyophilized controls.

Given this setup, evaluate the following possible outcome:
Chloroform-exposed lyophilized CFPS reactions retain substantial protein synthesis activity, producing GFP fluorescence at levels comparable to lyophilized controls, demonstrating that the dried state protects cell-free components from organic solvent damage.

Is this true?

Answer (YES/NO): NO